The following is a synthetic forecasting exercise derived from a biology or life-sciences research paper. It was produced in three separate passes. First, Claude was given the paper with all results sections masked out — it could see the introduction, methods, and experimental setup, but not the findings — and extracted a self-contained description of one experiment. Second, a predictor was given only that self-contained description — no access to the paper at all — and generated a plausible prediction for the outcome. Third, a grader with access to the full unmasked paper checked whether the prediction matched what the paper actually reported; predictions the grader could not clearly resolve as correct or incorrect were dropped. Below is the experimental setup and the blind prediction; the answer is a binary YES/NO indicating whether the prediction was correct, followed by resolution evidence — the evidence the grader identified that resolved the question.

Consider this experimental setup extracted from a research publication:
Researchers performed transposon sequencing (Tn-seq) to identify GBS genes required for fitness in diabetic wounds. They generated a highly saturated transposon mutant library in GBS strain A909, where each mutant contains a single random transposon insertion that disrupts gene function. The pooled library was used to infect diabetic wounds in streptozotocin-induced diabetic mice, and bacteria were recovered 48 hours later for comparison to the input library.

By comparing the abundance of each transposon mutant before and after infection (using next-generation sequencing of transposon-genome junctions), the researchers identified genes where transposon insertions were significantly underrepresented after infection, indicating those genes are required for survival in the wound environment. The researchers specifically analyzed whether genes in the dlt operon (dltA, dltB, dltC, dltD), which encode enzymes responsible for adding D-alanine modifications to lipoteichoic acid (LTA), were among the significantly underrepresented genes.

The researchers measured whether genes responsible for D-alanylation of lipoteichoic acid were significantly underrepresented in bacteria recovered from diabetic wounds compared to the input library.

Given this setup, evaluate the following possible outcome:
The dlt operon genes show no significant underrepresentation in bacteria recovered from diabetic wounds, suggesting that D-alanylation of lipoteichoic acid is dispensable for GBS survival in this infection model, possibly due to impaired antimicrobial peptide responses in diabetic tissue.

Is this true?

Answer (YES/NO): NO